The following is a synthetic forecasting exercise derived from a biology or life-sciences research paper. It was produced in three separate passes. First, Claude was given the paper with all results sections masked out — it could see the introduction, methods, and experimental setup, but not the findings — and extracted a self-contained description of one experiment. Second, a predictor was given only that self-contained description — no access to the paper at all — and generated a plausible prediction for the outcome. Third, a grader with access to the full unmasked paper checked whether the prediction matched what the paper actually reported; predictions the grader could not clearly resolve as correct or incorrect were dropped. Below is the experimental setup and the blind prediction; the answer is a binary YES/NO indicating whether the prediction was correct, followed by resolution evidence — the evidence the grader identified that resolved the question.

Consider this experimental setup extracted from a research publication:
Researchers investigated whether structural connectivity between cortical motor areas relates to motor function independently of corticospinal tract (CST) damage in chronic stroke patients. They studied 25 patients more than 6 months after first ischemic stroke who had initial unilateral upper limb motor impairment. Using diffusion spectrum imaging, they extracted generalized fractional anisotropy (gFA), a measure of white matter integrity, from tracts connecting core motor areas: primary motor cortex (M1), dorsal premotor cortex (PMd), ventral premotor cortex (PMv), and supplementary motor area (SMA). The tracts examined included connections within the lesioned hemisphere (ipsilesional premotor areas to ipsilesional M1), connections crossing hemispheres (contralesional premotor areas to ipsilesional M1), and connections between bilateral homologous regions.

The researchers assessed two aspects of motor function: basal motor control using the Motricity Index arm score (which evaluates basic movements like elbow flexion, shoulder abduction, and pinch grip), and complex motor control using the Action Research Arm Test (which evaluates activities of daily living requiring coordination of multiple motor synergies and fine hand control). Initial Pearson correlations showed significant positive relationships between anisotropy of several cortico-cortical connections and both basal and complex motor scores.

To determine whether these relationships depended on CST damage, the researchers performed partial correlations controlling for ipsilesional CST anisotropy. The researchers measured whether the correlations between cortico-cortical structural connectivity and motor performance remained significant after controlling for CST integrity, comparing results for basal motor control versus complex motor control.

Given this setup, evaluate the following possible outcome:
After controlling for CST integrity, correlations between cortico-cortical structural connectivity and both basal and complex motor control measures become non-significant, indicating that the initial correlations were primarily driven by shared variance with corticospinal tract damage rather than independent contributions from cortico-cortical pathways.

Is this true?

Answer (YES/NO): NO